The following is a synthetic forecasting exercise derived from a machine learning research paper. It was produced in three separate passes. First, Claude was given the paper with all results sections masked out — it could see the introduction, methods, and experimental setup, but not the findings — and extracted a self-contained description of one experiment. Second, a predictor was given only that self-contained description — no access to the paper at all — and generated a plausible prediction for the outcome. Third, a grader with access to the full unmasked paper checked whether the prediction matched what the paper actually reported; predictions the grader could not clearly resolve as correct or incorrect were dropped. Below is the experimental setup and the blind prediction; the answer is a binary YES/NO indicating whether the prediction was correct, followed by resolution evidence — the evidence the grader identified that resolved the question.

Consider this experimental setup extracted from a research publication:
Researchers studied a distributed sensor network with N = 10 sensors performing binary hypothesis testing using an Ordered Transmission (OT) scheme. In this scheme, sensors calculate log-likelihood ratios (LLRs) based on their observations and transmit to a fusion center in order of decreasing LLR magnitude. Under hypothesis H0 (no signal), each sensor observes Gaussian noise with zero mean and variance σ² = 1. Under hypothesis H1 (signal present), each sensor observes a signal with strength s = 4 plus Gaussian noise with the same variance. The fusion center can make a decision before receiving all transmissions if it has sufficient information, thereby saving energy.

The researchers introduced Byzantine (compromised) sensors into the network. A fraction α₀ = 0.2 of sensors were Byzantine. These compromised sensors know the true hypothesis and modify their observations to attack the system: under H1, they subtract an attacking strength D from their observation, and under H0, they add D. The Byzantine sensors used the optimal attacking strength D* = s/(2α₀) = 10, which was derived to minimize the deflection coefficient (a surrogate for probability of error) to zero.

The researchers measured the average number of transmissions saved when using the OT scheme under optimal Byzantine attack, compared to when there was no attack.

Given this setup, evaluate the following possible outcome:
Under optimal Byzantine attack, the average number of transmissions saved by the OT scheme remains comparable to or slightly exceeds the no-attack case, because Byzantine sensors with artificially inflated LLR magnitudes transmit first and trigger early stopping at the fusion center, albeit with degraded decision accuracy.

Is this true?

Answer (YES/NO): NO